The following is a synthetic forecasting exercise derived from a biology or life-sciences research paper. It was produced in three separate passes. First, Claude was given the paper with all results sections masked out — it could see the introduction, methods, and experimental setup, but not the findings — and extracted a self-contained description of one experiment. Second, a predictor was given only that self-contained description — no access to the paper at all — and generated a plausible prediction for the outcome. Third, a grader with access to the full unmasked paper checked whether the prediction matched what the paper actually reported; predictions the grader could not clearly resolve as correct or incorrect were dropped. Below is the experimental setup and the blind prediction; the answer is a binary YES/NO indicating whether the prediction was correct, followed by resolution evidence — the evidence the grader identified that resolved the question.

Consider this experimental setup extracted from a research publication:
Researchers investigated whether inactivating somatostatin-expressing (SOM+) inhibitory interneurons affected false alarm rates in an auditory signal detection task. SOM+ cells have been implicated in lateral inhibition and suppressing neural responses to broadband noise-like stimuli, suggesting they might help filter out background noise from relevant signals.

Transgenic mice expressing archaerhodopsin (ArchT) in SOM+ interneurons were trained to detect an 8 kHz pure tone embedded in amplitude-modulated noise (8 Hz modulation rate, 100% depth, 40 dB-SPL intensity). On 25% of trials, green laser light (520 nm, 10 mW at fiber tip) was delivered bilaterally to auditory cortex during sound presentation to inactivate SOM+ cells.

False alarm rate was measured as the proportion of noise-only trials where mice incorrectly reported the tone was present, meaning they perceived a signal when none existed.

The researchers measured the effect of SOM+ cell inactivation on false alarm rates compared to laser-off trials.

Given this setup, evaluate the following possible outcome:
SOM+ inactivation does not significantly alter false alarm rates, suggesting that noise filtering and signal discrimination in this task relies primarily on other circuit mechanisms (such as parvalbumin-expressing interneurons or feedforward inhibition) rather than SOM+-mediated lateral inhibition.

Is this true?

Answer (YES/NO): YES